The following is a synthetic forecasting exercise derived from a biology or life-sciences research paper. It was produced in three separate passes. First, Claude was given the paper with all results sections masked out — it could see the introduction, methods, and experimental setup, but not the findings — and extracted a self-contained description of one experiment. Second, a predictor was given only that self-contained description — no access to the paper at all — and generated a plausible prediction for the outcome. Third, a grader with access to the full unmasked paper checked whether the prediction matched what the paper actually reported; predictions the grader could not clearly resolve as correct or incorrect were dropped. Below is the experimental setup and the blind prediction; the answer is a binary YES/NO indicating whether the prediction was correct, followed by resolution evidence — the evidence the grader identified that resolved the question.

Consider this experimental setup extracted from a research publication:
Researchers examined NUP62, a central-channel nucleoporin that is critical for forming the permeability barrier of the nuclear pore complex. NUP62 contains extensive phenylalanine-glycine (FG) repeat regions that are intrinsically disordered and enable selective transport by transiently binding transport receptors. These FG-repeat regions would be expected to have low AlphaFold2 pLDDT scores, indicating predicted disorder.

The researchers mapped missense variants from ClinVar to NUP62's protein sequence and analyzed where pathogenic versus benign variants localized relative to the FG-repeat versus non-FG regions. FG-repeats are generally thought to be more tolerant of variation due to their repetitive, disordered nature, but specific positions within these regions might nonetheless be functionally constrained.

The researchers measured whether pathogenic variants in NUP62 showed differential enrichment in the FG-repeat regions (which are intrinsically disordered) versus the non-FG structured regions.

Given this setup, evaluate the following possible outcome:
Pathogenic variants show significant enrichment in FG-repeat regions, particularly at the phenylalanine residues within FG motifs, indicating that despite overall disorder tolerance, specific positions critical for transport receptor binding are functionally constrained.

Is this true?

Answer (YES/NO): NO